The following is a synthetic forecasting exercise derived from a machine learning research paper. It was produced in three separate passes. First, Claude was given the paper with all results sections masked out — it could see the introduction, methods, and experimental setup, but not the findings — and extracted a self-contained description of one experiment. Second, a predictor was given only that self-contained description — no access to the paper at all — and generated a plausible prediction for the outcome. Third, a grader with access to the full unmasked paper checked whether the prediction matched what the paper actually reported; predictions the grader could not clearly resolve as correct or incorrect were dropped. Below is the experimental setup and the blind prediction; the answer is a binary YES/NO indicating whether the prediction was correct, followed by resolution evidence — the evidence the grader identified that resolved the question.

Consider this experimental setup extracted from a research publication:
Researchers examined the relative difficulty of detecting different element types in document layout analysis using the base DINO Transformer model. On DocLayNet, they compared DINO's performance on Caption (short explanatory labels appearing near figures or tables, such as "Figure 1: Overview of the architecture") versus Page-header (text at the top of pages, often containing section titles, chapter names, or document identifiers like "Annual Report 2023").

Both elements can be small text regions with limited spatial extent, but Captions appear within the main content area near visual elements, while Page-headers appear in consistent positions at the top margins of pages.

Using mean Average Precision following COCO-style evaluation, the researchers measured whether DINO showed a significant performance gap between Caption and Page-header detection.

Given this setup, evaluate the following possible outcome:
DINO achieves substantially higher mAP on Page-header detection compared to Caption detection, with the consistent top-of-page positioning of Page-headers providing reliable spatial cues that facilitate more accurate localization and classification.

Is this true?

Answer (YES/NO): NO